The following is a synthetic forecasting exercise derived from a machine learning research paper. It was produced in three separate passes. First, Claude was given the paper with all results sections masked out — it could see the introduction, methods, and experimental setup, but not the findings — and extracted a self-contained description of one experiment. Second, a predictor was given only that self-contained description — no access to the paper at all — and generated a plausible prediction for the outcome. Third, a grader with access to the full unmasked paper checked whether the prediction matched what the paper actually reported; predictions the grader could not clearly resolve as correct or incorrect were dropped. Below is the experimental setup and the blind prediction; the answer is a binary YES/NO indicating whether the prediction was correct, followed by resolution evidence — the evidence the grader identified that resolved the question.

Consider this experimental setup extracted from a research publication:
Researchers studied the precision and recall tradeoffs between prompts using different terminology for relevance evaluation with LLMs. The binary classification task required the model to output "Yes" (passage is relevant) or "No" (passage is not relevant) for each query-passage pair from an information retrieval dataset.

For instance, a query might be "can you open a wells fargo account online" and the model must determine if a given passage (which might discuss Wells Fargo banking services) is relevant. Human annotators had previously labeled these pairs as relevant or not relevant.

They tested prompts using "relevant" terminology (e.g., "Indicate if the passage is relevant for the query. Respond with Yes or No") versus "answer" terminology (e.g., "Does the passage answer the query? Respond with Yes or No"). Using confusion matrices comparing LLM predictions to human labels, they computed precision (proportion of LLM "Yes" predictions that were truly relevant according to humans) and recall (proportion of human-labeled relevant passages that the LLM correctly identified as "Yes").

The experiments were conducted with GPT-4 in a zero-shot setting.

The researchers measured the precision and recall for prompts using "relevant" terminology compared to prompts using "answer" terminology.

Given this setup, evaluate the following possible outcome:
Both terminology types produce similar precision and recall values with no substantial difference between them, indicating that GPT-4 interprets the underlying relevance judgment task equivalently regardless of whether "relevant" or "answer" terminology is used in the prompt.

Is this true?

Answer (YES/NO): NO